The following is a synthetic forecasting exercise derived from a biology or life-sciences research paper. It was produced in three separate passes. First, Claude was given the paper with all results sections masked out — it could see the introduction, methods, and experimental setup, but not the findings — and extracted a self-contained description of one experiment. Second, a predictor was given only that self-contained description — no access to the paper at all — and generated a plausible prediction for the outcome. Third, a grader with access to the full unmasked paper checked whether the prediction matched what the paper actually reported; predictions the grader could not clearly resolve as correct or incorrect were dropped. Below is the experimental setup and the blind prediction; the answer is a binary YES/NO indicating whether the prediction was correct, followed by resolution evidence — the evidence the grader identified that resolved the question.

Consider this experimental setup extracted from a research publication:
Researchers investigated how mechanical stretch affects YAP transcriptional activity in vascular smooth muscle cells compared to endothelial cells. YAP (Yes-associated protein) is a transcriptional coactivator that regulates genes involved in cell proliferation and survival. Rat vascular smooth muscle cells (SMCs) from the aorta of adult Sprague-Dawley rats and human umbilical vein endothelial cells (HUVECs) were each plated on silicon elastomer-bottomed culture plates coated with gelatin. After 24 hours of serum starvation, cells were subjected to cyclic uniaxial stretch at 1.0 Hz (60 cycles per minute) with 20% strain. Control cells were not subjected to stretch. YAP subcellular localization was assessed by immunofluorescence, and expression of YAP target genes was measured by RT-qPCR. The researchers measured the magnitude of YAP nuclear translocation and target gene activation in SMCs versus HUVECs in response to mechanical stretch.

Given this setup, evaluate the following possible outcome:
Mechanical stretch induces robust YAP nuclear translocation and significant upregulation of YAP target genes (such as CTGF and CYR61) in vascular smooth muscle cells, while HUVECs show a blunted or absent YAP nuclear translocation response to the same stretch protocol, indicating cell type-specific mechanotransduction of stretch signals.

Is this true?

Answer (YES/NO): YES